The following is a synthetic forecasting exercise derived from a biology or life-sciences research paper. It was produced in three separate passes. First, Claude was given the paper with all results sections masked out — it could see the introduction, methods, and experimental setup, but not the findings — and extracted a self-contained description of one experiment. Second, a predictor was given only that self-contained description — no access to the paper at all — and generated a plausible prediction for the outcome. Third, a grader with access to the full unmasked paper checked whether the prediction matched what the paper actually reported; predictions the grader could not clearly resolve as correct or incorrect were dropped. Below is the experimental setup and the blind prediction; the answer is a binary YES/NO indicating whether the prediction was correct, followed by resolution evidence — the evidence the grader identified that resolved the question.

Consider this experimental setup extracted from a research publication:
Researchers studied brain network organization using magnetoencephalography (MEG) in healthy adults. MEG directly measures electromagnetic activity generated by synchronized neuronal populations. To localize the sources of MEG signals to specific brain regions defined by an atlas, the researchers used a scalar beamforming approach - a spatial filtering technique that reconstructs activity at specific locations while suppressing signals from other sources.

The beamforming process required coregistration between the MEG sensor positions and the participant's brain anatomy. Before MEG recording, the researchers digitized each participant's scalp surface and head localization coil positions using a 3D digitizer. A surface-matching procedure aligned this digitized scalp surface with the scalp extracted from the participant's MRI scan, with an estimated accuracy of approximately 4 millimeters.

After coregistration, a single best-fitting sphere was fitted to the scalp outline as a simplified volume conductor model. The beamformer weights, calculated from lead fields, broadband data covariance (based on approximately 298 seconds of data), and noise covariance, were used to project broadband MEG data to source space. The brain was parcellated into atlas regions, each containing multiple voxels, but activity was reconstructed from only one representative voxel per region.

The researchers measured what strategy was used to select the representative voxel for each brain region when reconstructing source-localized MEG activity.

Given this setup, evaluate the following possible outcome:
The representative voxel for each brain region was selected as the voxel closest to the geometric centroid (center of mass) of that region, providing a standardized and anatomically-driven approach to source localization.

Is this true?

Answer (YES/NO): YES